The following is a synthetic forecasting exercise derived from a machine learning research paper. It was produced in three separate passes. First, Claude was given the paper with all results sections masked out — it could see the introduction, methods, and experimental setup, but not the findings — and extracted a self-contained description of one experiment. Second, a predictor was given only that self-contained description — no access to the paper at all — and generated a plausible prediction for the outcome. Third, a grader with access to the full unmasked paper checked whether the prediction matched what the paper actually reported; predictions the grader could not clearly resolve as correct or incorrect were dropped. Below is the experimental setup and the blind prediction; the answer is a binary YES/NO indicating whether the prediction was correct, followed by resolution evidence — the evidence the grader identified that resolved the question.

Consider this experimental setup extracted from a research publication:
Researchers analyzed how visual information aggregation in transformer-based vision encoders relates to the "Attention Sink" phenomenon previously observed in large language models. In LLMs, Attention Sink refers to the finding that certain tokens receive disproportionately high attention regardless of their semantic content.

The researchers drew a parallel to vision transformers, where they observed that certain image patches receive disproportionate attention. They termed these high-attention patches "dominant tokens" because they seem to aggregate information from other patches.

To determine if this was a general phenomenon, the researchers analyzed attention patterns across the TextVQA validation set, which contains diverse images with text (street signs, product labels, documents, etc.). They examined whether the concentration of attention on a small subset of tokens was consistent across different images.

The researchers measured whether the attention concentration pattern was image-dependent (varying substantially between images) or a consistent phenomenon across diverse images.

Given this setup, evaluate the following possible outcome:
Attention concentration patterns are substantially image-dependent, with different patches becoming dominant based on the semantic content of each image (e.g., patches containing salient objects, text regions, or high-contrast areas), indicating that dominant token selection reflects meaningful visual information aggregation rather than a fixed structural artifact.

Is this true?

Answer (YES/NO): NO